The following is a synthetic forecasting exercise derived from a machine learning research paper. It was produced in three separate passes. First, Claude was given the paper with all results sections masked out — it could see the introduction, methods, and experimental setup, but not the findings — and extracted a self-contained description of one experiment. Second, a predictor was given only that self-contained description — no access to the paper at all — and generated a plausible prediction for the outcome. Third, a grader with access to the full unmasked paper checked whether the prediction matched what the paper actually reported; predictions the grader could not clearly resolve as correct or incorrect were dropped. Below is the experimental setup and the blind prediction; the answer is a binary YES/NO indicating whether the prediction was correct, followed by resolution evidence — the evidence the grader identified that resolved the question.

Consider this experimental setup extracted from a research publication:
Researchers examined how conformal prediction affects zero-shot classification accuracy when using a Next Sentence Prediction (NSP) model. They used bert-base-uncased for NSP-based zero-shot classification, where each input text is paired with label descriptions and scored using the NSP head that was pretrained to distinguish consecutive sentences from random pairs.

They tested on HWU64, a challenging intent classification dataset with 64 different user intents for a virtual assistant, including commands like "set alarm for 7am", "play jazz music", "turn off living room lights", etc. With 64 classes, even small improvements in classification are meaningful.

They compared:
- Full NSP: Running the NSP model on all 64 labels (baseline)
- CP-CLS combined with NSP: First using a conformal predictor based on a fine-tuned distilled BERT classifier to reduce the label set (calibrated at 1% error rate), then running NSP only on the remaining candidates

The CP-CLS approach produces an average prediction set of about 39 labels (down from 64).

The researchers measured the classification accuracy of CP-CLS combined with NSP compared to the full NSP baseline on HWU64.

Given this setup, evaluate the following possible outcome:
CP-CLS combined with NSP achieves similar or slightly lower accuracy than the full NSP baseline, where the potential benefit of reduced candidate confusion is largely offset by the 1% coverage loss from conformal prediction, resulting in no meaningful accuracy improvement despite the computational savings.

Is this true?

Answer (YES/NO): NO